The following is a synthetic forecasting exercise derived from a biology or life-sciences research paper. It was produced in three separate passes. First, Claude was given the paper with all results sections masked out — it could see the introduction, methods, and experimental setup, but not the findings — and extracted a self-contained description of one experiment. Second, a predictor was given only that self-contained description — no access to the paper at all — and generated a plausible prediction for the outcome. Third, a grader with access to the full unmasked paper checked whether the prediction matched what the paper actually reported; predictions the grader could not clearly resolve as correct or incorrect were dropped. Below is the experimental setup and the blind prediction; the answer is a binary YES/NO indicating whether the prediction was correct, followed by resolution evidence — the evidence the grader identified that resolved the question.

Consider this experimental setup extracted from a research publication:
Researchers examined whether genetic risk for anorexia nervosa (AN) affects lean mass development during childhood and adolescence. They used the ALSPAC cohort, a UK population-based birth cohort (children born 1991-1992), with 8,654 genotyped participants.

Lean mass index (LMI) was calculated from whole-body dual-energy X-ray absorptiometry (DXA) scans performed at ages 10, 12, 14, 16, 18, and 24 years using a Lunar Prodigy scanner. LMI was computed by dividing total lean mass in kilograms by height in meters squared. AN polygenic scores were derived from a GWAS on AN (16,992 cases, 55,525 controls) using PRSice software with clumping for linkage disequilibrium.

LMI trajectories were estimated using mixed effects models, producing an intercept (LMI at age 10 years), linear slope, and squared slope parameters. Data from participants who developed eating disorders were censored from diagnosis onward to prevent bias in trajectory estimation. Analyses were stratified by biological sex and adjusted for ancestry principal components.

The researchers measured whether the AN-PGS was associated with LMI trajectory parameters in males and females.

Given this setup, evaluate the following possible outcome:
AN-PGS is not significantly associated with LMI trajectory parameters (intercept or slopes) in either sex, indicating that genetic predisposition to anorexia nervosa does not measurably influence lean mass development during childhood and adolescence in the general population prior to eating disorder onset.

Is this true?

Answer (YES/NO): YES